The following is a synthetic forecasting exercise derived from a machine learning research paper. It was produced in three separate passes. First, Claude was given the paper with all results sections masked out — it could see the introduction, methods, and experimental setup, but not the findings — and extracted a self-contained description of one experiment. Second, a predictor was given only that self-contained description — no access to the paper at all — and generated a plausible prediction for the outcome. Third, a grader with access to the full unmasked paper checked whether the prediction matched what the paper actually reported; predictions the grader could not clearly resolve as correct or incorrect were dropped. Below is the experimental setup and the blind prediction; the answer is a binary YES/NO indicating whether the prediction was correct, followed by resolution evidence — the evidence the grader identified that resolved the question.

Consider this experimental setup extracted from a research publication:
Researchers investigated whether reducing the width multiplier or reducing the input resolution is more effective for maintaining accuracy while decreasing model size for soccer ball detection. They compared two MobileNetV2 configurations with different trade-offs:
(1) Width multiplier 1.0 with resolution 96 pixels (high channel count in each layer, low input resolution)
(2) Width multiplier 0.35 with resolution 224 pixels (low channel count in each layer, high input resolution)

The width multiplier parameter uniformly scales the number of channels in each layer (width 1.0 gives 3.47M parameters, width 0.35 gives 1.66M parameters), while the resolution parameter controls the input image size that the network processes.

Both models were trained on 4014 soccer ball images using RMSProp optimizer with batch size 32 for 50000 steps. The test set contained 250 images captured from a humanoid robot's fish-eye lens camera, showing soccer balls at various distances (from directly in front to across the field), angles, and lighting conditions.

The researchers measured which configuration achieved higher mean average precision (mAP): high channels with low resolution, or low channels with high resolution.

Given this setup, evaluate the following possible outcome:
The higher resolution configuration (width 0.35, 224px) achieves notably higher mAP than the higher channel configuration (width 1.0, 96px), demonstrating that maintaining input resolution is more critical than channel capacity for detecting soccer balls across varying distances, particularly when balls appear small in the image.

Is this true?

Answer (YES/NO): NO